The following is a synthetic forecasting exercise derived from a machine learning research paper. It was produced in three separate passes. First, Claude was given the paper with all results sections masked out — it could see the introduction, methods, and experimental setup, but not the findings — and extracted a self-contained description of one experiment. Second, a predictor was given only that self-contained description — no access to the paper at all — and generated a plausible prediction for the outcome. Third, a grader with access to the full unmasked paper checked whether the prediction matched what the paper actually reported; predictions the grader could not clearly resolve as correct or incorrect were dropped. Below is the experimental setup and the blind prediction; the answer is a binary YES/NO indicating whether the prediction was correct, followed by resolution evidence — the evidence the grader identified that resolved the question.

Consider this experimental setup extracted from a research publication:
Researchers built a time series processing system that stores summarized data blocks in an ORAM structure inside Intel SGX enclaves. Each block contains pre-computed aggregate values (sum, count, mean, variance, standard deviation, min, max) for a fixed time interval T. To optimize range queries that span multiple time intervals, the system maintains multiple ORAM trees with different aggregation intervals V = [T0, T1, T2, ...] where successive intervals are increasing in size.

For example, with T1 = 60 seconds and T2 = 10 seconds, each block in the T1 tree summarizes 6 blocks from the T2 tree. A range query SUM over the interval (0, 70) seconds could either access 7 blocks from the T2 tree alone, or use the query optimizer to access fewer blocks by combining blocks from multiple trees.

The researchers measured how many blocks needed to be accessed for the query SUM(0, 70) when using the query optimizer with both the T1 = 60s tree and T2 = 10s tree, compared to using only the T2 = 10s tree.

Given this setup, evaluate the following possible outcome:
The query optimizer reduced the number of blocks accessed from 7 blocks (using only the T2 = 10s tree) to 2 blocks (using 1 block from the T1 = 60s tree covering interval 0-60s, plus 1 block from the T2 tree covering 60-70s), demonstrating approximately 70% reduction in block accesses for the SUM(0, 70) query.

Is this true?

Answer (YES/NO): YES